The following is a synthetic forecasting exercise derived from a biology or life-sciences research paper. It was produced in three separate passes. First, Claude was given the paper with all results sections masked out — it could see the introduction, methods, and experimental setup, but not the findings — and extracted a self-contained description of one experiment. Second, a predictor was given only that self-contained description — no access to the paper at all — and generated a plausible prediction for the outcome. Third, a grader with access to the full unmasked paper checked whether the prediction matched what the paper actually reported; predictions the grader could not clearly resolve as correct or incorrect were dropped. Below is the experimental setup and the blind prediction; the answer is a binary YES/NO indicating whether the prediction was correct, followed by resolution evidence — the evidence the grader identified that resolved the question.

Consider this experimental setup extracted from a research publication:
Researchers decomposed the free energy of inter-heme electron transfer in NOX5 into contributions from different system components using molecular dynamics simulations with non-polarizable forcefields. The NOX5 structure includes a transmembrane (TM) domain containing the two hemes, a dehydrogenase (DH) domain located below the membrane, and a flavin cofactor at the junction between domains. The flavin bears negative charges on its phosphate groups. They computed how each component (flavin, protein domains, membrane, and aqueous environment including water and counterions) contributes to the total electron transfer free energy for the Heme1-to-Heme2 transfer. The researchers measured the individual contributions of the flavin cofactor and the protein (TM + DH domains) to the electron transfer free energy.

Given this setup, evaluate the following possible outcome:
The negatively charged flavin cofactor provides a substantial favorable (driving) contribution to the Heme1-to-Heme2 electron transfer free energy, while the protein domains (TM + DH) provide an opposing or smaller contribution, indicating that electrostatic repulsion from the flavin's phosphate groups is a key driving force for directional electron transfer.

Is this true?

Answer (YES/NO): YES